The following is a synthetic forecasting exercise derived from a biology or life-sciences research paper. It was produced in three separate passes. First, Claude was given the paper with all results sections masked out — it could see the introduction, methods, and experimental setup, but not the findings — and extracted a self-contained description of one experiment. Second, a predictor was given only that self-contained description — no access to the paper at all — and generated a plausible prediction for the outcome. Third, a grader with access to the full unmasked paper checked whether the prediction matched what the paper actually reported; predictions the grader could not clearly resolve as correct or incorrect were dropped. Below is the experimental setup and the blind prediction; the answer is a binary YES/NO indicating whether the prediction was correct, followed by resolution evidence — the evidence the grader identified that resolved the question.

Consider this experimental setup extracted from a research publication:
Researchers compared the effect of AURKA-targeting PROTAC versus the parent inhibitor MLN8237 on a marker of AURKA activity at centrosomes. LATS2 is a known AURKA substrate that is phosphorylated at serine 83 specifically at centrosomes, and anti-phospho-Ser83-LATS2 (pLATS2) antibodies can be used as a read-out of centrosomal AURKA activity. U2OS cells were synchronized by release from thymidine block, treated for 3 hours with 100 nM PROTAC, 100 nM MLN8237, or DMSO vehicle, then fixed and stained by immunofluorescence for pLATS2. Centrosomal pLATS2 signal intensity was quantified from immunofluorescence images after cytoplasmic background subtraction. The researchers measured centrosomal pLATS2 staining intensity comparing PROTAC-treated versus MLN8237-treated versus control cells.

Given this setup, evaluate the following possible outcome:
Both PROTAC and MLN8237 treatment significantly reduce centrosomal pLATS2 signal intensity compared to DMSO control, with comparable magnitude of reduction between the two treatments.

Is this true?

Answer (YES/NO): NO